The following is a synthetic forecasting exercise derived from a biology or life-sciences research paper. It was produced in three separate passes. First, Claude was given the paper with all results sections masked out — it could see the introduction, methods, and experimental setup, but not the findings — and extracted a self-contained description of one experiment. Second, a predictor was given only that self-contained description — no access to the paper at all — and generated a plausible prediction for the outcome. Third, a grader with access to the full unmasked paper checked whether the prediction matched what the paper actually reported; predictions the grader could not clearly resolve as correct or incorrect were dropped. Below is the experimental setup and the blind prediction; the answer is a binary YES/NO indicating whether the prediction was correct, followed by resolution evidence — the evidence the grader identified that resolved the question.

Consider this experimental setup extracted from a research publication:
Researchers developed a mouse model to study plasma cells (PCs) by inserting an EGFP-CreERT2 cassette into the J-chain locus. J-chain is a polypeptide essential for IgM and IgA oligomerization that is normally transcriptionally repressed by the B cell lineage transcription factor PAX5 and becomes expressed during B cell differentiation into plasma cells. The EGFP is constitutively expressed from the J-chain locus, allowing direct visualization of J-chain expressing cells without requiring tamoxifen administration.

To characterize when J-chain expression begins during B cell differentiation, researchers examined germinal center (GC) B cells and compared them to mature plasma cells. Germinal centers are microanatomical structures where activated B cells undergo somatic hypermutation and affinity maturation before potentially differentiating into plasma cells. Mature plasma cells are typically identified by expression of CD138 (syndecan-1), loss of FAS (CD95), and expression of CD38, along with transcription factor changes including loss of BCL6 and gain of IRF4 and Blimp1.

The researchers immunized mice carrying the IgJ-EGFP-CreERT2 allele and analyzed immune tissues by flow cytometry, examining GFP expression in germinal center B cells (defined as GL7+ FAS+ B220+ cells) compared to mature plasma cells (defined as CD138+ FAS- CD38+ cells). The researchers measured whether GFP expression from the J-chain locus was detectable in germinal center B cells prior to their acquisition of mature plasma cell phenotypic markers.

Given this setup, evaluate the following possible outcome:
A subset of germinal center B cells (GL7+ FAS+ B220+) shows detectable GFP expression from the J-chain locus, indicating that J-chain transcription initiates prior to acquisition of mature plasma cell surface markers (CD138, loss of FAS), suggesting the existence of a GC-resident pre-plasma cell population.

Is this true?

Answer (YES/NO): YES